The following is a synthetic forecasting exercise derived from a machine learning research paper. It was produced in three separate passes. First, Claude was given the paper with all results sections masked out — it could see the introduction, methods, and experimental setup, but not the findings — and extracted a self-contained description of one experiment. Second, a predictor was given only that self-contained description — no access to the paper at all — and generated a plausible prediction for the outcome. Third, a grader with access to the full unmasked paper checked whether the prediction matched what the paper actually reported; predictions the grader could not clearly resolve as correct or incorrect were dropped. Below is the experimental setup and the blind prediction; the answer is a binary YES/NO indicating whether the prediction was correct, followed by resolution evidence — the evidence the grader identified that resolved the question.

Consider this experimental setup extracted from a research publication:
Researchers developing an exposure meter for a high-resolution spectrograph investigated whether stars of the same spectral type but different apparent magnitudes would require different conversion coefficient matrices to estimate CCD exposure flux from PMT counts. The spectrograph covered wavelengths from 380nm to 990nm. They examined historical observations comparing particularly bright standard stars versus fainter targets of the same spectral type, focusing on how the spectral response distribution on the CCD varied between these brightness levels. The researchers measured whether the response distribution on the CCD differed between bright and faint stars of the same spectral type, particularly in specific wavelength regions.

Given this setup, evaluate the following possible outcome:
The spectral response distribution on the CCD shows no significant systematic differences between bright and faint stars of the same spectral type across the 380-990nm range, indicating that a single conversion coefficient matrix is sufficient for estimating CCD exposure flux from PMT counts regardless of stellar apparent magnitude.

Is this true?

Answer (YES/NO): NO